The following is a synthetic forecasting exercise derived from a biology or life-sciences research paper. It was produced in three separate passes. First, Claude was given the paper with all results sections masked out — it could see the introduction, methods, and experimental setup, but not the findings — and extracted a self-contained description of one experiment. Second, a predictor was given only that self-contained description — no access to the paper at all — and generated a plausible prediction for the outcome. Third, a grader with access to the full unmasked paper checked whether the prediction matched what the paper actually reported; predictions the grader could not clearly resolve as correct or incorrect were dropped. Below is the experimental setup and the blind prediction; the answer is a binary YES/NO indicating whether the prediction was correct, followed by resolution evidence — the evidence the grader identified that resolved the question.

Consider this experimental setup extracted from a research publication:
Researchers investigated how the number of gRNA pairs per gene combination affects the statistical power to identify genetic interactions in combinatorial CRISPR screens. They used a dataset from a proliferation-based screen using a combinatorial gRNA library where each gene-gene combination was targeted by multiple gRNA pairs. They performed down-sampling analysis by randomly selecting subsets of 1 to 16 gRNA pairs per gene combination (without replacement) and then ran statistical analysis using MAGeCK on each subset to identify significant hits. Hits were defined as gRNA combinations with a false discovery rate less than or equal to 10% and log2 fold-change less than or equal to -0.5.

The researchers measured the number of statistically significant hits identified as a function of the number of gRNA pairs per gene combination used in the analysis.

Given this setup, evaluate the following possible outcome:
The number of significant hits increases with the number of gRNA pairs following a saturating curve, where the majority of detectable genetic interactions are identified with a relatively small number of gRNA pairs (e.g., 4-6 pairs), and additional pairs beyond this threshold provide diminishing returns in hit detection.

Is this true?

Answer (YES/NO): NO